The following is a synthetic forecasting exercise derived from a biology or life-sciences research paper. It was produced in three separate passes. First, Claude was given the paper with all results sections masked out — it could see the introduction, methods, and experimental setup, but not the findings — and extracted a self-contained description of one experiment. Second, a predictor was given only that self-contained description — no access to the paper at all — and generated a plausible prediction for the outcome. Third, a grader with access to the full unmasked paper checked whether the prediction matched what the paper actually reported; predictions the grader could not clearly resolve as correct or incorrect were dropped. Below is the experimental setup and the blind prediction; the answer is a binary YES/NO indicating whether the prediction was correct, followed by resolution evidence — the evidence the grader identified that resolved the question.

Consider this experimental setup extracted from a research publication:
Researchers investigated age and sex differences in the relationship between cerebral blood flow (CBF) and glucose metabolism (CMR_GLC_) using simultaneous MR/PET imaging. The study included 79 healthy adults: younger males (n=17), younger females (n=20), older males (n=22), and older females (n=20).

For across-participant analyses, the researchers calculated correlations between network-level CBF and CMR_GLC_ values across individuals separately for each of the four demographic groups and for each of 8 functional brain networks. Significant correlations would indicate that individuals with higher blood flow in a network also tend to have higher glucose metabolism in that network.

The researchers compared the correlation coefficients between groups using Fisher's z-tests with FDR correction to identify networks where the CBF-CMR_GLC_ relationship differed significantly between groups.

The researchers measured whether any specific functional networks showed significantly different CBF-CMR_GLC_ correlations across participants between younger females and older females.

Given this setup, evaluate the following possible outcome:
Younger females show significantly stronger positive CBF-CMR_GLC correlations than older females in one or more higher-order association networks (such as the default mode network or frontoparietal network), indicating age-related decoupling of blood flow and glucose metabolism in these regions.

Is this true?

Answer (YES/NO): YES